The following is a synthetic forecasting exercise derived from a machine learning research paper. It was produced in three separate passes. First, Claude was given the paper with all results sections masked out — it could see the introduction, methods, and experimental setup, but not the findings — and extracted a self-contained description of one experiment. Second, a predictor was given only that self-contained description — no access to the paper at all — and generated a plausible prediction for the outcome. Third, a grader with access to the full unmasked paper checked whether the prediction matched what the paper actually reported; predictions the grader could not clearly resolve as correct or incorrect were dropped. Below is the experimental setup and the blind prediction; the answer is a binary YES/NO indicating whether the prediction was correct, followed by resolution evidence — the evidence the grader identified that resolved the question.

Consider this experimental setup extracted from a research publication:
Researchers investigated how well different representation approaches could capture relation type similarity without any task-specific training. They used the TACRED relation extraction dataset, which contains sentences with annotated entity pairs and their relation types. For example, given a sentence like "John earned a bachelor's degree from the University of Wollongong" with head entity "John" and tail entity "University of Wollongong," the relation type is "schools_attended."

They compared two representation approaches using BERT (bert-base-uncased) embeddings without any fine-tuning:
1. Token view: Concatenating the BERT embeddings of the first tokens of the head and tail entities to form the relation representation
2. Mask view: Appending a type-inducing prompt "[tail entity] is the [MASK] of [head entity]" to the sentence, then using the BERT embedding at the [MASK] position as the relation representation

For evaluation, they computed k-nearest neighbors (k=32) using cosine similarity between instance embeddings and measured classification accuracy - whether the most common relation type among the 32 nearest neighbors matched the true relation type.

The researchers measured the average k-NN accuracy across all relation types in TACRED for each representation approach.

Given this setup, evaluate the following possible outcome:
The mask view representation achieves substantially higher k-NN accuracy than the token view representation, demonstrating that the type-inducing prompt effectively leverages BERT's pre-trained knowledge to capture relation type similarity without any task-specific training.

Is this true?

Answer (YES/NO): NO